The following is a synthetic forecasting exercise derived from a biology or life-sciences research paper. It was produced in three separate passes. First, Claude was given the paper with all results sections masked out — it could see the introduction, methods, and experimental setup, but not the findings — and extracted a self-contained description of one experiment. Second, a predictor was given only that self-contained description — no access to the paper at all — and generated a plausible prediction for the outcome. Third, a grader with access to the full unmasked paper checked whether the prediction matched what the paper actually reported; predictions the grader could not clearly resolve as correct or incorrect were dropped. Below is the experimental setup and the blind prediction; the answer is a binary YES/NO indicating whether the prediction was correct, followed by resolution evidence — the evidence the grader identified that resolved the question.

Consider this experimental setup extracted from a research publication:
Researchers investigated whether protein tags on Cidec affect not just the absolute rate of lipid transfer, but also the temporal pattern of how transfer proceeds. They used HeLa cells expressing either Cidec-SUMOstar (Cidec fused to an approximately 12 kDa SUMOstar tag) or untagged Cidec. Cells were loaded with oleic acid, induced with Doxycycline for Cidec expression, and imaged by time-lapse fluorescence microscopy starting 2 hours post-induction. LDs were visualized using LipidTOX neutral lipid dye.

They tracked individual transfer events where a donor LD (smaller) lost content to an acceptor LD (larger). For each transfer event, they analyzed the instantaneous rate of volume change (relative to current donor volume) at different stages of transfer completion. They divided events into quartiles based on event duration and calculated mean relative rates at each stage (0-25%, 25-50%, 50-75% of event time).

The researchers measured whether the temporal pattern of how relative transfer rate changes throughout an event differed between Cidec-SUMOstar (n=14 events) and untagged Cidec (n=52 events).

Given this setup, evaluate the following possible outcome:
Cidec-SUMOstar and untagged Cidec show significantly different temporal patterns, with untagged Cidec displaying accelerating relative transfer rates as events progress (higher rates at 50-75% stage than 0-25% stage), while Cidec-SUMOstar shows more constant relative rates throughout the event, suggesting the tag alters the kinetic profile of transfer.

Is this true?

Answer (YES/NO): NO